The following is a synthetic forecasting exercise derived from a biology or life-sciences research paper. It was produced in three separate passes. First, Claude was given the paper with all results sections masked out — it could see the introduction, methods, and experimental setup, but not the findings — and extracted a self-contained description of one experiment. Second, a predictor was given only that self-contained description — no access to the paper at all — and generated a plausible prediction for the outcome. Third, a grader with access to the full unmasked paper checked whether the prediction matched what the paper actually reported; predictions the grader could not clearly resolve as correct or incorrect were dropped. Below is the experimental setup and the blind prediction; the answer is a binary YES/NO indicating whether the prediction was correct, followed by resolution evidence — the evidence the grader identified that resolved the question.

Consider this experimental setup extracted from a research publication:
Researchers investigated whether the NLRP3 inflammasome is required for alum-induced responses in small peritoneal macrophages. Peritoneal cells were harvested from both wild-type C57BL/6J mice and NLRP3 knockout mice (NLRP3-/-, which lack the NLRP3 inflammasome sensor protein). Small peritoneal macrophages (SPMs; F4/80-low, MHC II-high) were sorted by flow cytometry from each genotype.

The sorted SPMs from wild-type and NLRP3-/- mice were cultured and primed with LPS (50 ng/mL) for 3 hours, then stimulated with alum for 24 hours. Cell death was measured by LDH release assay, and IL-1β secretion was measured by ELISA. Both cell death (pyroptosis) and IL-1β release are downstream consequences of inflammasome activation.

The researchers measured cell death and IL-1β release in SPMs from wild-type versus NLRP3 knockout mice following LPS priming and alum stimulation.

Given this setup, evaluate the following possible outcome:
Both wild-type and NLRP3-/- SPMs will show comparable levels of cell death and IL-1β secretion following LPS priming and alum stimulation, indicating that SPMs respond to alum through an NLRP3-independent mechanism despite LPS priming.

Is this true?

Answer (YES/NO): NO